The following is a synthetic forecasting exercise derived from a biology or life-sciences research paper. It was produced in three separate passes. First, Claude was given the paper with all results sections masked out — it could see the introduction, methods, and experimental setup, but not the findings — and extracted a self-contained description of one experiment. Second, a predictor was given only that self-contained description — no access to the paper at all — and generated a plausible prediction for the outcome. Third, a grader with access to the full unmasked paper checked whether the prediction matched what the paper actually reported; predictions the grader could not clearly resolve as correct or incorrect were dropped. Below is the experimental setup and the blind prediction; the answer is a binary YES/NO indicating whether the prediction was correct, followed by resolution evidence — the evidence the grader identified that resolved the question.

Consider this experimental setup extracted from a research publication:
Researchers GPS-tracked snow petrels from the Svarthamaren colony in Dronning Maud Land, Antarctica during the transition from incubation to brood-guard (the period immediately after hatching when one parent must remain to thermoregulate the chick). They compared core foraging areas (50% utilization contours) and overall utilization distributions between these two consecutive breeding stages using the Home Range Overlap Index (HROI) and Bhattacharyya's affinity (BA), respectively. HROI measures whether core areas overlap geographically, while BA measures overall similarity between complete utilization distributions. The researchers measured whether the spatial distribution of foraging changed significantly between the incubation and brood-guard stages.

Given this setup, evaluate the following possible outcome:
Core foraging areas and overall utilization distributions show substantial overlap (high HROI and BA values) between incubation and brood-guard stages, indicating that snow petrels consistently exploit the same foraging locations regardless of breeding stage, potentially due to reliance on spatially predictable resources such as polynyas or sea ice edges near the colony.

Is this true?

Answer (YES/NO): NO